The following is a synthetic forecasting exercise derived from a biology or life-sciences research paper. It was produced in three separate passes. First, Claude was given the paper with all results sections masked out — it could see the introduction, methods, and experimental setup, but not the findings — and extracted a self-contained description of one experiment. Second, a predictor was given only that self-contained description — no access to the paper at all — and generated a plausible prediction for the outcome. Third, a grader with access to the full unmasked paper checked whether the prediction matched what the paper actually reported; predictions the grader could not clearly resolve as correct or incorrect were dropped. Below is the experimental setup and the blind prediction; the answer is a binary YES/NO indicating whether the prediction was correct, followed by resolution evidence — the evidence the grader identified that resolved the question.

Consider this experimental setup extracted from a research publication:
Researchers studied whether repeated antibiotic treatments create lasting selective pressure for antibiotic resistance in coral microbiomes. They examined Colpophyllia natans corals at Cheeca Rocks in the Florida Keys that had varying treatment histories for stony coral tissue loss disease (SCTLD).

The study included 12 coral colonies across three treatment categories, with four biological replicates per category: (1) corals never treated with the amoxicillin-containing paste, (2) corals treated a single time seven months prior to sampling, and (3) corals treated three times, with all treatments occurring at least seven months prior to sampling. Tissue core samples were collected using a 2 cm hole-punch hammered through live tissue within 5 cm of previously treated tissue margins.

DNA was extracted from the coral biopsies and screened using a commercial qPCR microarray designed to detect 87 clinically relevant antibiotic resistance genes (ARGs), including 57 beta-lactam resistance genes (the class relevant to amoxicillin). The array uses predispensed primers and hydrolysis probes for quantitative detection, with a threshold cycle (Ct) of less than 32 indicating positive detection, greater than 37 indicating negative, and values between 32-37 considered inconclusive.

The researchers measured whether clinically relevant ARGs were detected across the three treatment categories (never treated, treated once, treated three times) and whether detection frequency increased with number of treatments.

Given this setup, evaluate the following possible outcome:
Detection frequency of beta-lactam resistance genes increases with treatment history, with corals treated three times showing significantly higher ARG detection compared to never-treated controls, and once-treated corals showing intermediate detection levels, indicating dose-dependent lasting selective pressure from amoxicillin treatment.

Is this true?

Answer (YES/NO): NO